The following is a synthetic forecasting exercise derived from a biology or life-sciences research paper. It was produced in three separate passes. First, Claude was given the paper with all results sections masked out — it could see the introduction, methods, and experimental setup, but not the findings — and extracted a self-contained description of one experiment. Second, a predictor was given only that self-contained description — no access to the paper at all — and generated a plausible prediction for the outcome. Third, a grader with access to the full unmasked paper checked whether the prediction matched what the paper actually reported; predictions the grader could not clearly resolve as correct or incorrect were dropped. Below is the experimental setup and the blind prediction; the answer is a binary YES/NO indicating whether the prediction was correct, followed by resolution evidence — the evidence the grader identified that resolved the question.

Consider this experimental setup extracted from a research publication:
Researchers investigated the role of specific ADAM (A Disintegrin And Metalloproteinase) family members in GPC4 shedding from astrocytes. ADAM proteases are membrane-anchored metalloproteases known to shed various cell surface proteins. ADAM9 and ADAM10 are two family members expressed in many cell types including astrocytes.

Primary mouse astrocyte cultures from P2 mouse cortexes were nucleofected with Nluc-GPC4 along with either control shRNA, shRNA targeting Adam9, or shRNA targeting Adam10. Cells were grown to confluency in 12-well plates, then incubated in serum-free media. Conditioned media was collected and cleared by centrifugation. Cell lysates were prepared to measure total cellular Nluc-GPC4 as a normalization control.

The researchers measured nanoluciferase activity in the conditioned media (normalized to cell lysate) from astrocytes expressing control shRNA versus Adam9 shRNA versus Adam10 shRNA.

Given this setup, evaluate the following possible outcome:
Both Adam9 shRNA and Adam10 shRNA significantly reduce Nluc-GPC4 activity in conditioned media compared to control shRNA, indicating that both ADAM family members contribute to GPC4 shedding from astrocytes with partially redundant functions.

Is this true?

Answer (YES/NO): NO